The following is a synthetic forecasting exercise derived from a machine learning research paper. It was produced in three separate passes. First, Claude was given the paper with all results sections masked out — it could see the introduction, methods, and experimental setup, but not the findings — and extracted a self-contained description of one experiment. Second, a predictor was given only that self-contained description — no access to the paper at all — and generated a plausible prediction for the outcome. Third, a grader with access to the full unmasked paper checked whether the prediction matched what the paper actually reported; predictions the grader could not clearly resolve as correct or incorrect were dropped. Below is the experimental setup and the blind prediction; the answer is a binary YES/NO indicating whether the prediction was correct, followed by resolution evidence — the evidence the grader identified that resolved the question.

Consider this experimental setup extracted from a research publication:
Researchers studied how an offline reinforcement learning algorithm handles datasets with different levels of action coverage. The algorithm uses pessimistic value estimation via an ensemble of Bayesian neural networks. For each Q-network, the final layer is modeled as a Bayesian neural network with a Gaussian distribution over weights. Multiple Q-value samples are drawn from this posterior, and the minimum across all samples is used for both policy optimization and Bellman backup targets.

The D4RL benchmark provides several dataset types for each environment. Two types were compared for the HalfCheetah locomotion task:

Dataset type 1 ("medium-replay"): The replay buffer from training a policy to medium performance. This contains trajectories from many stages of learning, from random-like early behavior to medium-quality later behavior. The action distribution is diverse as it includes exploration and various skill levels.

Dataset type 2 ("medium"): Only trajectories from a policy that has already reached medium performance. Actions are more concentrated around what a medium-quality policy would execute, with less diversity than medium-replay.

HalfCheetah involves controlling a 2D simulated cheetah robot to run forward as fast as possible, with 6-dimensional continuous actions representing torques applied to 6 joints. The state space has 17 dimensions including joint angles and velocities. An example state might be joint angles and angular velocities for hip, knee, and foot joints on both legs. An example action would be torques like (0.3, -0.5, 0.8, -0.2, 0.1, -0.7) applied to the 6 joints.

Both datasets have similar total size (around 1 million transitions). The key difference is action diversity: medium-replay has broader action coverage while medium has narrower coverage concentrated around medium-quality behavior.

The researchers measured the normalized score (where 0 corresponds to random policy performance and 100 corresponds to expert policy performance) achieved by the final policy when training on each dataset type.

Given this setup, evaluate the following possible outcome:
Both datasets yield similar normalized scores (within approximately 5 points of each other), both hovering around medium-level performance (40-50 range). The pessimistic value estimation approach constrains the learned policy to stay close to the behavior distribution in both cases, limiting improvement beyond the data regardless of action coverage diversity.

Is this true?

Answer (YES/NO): NO